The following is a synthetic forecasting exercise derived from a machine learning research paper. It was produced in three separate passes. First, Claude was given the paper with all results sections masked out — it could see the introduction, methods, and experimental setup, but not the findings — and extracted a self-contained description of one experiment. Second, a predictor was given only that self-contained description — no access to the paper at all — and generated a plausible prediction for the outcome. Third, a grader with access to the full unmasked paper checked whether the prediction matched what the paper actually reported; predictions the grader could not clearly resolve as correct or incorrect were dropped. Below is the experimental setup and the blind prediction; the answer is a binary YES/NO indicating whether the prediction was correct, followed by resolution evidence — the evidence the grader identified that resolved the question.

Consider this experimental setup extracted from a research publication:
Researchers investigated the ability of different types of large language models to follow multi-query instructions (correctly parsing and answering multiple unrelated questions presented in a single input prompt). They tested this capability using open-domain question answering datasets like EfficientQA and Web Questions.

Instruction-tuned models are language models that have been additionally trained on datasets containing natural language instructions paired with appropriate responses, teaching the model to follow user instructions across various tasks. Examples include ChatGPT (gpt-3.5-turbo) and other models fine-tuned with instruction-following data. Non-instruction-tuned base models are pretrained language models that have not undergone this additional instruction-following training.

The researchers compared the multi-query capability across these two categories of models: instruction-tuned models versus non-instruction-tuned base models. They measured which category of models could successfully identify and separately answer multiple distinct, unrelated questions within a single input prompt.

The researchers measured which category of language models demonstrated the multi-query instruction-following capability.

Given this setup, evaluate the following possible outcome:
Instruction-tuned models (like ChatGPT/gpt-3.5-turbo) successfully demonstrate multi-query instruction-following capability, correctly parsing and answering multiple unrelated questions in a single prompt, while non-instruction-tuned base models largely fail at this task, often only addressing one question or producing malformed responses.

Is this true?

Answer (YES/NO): YES